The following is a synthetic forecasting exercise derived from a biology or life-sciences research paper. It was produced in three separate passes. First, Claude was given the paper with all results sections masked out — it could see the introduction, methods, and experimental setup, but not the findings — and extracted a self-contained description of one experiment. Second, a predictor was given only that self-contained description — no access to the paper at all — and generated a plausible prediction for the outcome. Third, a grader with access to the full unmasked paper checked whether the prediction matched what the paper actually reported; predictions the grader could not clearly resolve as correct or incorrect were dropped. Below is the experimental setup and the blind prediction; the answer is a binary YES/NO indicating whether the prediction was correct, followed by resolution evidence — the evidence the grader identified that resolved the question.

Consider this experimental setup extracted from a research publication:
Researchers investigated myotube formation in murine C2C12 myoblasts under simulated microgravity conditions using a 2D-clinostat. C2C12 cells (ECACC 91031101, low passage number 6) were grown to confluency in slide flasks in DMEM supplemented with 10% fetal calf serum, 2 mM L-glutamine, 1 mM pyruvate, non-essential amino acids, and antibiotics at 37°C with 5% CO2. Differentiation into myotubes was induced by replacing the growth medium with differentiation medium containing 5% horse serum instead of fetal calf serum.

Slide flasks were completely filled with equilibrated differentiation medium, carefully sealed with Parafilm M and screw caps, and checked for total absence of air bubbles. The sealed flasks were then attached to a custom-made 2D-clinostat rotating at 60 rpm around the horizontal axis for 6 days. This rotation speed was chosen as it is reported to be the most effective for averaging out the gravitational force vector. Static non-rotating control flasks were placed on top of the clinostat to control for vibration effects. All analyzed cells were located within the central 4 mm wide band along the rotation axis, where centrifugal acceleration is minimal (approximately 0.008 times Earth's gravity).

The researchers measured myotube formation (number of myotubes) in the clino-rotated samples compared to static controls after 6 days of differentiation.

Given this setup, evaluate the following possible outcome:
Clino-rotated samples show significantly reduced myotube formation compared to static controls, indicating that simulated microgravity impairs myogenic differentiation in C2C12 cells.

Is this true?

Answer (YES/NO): NO